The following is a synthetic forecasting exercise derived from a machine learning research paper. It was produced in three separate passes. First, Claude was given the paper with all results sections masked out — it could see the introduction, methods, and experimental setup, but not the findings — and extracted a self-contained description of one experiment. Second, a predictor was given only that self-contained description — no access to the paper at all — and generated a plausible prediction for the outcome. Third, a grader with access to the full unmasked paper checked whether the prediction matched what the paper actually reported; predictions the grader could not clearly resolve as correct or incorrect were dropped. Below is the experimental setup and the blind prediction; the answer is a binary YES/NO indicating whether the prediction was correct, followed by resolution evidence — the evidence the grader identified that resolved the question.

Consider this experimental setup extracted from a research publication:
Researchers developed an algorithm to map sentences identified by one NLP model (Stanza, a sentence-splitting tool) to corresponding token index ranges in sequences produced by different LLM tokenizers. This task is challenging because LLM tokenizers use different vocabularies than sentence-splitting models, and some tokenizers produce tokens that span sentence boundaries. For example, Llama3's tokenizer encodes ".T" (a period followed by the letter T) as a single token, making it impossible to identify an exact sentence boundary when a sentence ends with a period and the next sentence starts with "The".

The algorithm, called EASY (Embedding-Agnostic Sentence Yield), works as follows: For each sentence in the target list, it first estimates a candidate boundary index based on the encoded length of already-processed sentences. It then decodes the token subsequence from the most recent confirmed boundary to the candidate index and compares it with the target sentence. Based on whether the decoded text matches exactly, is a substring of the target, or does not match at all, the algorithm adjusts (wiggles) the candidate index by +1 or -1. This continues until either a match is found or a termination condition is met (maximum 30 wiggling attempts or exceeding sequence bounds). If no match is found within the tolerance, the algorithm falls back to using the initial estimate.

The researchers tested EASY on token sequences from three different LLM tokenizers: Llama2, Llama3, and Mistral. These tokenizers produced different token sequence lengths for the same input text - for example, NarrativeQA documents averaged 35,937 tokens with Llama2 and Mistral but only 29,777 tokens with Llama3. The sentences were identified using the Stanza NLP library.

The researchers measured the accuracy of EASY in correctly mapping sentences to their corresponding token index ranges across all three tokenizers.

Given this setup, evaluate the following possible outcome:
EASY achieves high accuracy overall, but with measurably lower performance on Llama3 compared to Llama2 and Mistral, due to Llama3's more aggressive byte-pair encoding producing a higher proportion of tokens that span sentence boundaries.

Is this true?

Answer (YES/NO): YES